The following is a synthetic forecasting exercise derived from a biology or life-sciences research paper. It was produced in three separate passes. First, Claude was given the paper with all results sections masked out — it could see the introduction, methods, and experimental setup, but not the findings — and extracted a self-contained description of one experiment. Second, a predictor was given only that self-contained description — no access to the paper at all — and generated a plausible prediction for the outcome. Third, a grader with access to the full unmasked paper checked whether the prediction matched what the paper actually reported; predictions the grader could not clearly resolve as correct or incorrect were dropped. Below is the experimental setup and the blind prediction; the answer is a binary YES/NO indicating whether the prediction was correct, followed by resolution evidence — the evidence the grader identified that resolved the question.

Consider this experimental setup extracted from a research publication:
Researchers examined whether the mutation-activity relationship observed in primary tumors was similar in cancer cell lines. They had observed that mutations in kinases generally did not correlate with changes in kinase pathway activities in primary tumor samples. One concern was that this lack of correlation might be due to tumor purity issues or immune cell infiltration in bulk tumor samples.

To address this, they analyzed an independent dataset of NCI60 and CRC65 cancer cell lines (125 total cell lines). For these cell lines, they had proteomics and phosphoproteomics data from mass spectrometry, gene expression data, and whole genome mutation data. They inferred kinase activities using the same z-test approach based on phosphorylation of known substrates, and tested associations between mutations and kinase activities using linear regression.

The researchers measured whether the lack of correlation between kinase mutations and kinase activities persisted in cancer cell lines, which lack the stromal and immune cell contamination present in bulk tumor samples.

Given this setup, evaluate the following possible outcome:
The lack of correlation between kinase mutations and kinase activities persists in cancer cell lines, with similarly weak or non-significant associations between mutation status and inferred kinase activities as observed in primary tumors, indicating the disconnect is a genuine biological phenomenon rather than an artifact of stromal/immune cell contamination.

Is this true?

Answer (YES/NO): YES